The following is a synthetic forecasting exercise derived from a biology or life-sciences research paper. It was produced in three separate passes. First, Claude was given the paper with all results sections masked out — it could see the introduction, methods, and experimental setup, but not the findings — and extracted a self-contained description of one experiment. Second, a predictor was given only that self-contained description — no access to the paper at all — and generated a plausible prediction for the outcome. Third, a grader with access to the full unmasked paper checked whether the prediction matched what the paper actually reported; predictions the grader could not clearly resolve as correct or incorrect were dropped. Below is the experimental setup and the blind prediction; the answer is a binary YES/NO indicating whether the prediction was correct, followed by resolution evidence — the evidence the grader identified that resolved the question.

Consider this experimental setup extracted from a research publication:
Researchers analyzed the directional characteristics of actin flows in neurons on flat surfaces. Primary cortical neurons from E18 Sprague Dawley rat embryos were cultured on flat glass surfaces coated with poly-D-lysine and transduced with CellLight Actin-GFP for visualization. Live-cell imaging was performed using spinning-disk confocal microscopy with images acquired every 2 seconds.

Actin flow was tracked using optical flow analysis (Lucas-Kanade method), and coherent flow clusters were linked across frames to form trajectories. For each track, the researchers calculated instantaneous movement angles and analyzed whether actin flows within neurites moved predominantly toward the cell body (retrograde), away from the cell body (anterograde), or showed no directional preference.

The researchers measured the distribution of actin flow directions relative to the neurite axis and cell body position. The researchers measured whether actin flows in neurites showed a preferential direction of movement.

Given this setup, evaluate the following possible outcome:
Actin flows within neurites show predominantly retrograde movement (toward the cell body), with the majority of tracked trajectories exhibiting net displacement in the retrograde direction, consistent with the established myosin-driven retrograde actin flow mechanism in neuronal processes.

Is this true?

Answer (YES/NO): NO